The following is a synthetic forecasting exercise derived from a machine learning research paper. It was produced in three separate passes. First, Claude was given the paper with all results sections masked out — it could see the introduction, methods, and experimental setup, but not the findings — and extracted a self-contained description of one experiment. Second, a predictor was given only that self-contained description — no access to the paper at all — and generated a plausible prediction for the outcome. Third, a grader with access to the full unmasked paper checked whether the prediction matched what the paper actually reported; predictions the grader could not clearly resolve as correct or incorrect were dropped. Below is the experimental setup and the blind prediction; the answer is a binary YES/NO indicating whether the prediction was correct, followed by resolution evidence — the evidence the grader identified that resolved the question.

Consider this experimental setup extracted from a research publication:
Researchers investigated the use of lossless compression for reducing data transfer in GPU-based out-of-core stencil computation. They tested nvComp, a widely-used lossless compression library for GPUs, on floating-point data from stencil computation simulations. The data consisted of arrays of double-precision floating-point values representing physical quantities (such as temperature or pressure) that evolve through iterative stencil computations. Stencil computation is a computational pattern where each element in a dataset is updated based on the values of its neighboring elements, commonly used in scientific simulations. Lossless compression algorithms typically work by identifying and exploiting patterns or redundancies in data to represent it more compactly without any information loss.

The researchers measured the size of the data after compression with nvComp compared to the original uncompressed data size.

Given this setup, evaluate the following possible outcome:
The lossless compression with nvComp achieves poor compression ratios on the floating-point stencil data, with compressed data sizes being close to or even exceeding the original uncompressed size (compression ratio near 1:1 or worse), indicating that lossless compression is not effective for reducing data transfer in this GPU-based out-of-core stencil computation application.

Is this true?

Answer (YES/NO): YES